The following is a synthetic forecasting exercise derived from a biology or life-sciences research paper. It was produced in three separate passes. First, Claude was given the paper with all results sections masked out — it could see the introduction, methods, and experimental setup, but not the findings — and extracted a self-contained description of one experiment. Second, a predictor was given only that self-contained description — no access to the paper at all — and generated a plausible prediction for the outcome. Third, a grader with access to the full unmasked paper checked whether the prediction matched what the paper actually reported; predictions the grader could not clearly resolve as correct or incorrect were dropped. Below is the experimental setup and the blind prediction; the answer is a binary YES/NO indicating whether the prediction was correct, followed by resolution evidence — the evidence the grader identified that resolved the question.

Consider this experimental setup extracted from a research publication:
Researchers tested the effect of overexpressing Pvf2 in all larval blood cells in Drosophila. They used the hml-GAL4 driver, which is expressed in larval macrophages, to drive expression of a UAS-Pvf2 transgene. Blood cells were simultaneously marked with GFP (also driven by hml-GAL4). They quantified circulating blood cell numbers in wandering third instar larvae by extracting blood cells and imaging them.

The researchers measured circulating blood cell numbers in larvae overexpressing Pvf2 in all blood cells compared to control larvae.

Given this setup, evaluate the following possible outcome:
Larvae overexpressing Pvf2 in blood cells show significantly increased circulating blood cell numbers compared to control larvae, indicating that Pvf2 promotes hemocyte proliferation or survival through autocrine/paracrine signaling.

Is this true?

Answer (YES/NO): YES